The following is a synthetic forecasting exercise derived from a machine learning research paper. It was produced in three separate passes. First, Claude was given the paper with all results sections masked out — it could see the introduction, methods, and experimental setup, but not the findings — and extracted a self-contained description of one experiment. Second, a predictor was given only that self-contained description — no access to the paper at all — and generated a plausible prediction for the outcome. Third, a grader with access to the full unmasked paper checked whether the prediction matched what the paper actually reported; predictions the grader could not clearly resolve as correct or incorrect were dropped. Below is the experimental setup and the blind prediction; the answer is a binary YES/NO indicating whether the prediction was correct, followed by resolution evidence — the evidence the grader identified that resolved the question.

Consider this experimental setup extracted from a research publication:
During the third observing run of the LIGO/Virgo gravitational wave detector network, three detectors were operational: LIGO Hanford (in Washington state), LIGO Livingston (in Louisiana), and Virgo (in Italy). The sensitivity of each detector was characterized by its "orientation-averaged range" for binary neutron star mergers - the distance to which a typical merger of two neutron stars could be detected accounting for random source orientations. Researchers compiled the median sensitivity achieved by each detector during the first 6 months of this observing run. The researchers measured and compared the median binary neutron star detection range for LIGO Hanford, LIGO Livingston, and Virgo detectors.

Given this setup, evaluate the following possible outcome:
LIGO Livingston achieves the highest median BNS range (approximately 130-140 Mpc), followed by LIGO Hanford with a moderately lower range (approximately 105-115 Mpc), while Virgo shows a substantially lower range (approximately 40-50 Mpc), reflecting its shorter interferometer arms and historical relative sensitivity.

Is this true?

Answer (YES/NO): YES